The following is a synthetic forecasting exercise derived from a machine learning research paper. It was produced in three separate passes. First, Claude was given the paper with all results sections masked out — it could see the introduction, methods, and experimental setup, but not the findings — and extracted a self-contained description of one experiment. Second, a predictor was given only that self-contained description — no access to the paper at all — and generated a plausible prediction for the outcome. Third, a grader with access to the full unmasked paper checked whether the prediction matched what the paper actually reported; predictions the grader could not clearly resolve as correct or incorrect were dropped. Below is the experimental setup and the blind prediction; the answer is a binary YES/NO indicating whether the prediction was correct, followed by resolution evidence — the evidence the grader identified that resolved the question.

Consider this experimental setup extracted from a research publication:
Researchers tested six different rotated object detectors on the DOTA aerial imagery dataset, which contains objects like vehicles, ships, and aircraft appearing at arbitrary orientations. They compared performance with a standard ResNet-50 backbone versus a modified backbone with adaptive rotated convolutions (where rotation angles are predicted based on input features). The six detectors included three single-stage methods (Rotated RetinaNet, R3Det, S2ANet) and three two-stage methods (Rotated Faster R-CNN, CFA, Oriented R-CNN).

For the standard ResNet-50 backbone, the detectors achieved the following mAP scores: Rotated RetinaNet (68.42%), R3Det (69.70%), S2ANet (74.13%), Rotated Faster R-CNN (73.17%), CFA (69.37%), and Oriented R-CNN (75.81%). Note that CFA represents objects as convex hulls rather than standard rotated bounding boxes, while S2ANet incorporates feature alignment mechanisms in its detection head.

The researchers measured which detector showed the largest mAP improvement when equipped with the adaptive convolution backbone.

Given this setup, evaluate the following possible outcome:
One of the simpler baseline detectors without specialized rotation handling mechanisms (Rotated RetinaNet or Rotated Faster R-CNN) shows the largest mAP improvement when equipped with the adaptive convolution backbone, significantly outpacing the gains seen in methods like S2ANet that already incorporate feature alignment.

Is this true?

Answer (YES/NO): NO